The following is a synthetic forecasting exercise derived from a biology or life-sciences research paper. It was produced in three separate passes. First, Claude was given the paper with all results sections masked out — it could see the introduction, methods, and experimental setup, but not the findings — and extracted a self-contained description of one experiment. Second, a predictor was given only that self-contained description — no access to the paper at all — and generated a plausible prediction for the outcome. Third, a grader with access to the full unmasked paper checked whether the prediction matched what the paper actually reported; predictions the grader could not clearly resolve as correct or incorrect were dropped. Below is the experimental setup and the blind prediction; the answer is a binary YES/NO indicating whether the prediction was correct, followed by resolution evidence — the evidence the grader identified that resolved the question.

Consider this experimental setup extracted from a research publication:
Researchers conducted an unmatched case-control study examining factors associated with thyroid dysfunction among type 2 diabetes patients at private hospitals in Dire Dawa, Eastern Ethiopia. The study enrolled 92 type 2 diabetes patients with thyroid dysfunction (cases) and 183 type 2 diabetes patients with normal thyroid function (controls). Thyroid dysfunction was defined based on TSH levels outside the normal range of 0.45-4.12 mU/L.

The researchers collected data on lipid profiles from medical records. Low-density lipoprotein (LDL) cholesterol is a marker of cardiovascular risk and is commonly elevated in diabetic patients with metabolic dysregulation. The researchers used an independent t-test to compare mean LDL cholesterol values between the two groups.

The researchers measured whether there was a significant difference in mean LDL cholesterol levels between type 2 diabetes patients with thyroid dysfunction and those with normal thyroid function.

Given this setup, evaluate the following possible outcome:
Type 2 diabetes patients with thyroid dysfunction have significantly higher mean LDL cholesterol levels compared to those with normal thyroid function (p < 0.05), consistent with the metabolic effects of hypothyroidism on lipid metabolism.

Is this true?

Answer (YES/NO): YES